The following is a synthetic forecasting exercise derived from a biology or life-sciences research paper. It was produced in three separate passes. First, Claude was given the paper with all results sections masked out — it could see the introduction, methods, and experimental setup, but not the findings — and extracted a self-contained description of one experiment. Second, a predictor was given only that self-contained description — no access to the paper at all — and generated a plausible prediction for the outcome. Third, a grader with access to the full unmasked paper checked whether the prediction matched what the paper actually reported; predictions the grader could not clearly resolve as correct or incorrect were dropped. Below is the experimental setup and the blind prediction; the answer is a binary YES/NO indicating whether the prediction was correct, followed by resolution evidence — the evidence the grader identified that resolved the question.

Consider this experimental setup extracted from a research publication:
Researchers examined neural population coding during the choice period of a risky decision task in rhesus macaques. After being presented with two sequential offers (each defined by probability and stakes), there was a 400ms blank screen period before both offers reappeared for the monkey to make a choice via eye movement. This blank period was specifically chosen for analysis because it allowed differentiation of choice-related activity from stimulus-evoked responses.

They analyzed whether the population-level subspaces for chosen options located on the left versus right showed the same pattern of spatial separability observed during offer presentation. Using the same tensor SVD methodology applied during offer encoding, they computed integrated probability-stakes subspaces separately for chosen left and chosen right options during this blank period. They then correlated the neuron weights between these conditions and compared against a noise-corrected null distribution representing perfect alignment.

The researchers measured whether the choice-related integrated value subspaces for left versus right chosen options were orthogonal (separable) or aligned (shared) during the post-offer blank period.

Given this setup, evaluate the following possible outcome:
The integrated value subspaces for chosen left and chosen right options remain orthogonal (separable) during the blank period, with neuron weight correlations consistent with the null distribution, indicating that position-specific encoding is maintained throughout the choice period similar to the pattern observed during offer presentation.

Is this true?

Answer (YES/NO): NO